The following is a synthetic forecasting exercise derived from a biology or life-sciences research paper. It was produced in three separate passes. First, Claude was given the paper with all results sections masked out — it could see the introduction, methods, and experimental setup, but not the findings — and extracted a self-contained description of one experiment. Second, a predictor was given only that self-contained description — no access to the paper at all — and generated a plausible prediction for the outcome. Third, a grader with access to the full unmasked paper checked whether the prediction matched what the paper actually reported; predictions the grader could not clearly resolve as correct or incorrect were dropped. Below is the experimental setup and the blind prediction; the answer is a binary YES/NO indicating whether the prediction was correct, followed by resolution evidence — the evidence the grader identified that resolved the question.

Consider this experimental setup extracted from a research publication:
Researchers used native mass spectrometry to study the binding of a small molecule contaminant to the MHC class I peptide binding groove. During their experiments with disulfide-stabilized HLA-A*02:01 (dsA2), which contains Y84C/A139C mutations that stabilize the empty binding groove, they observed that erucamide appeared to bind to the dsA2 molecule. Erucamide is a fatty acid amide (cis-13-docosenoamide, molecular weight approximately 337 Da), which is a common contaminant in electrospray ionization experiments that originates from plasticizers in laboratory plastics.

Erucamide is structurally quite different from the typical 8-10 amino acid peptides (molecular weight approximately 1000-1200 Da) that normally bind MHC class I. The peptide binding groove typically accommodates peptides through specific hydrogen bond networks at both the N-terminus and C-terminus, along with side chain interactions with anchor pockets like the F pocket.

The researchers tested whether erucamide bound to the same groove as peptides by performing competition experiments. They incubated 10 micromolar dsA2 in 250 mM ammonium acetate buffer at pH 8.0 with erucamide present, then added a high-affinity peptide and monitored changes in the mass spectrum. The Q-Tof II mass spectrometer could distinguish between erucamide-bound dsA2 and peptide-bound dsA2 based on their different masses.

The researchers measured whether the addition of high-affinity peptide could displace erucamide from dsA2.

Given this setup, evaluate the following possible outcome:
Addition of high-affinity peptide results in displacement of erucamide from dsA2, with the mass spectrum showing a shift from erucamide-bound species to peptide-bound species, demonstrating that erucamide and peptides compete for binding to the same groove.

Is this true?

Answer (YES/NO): YES